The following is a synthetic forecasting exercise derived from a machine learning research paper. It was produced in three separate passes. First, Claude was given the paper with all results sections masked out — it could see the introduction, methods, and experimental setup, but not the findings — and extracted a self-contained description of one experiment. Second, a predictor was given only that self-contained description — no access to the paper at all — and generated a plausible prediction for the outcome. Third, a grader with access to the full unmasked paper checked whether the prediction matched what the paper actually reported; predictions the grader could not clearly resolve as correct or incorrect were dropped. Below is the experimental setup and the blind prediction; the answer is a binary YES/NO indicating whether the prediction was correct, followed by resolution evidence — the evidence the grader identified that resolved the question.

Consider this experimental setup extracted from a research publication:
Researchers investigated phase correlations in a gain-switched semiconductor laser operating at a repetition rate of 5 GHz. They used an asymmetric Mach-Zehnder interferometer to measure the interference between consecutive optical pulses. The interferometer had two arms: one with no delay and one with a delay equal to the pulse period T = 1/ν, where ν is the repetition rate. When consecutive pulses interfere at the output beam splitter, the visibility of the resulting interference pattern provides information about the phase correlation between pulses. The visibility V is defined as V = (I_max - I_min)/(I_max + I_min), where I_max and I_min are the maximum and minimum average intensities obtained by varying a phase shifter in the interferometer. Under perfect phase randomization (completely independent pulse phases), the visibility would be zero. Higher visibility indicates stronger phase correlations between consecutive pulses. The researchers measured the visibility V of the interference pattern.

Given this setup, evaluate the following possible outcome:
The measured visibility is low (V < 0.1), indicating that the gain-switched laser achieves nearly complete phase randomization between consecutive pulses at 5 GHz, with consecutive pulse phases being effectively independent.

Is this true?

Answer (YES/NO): YES